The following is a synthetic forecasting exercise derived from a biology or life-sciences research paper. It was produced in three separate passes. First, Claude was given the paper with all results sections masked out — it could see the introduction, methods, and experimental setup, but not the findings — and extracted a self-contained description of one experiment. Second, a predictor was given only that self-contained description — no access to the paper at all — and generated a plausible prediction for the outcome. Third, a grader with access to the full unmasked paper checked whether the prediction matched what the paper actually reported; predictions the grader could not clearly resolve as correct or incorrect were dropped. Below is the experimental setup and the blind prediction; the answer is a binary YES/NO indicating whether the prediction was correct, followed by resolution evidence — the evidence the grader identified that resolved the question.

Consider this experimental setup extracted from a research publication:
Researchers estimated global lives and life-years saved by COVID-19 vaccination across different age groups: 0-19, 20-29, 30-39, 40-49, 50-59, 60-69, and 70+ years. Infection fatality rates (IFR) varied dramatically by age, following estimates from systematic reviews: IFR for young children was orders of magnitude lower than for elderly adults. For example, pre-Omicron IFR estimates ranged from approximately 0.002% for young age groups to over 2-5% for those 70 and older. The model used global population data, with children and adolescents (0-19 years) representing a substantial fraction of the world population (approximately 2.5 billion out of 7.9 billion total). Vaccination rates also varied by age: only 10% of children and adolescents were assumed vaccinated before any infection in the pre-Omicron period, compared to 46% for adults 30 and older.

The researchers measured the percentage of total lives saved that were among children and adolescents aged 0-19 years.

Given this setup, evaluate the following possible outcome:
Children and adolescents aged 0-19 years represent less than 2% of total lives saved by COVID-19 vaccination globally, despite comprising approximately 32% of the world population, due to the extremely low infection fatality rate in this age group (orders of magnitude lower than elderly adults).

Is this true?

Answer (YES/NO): YES